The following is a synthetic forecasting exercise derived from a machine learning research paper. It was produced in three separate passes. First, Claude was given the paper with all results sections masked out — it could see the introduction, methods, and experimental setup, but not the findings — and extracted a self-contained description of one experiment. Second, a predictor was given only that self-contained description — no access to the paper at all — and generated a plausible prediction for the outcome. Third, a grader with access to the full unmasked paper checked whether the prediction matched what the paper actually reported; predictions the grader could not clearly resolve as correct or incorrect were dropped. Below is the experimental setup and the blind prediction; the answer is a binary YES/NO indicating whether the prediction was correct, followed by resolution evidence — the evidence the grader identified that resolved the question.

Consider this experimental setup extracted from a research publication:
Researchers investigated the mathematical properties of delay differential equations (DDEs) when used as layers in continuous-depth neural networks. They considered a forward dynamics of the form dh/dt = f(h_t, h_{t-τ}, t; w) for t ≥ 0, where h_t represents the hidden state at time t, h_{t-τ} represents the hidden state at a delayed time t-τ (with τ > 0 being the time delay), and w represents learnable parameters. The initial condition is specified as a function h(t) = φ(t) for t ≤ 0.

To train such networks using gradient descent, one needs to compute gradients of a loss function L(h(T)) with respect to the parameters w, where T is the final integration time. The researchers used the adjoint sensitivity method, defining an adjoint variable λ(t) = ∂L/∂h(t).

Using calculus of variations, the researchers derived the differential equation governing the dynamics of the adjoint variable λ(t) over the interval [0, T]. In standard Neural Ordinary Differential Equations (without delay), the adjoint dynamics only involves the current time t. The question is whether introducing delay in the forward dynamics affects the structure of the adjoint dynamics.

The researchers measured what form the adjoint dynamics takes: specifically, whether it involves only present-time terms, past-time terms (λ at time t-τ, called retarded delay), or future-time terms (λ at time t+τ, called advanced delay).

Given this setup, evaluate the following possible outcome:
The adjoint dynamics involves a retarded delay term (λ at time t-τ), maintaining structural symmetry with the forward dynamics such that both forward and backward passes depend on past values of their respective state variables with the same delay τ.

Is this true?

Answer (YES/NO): NO